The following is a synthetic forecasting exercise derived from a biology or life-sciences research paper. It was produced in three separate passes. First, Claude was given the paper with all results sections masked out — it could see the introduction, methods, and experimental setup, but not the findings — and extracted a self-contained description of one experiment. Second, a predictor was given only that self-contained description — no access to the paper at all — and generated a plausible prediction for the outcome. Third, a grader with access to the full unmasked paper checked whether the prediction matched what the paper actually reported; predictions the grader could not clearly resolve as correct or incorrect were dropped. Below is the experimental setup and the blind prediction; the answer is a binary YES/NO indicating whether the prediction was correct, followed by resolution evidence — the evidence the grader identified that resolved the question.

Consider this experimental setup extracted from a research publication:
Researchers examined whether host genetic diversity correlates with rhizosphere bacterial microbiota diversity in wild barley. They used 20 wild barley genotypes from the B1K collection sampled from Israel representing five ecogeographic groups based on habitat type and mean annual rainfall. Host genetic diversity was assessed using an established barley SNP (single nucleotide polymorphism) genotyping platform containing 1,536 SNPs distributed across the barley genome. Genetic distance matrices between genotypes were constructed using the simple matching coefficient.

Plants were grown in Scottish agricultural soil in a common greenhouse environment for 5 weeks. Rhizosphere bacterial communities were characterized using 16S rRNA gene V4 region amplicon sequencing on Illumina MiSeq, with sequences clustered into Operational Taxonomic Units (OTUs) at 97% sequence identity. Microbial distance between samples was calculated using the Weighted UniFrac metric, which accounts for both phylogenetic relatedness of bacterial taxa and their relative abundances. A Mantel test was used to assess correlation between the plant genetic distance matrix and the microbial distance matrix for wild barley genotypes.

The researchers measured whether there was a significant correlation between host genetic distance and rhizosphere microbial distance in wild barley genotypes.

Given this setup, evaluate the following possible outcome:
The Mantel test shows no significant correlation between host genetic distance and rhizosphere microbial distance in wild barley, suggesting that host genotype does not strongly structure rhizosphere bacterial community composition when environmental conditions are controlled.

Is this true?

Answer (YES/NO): NO